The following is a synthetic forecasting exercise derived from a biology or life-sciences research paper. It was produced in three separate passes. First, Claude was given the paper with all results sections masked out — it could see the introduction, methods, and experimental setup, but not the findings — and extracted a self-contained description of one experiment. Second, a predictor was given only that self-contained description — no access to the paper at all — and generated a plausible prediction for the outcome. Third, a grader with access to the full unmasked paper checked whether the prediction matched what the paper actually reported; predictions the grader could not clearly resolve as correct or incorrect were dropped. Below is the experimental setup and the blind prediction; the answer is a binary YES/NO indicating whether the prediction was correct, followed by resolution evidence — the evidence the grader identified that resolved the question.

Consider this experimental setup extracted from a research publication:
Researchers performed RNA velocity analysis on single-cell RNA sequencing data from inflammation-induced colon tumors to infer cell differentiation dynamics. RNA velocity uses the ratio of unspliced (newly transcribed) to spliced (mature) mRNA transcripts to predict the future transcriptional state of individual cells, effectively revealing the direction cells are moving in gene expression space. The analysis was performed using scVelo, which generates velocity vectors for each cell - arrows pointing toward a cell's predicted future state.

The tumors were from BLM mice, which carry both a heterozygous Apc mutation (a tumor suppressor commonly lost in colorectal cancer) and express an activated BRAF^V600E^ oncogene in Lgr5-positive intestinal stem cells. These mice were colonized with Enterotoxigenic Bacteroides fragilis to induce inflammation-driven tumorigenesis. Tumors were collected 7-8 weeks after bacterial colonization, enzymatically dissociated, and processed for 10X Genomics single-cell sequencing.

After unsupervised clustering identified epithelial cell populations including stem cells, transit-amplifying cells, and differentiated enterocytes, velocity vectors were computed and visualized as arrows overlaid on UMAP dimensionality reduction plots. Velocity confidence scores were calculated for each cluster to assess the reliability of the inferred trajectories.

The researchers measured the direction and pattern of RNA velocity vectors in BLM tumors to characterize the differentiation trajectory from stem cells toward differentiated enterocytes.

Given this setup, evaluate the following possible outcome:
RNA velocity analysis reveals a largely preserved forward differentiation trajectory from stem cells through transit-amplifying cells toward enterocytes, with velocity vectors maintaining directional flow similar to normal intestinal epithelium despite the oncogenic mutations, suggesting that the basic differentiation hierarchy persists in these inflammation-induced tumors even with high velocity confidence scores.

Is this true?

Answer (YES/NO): YES